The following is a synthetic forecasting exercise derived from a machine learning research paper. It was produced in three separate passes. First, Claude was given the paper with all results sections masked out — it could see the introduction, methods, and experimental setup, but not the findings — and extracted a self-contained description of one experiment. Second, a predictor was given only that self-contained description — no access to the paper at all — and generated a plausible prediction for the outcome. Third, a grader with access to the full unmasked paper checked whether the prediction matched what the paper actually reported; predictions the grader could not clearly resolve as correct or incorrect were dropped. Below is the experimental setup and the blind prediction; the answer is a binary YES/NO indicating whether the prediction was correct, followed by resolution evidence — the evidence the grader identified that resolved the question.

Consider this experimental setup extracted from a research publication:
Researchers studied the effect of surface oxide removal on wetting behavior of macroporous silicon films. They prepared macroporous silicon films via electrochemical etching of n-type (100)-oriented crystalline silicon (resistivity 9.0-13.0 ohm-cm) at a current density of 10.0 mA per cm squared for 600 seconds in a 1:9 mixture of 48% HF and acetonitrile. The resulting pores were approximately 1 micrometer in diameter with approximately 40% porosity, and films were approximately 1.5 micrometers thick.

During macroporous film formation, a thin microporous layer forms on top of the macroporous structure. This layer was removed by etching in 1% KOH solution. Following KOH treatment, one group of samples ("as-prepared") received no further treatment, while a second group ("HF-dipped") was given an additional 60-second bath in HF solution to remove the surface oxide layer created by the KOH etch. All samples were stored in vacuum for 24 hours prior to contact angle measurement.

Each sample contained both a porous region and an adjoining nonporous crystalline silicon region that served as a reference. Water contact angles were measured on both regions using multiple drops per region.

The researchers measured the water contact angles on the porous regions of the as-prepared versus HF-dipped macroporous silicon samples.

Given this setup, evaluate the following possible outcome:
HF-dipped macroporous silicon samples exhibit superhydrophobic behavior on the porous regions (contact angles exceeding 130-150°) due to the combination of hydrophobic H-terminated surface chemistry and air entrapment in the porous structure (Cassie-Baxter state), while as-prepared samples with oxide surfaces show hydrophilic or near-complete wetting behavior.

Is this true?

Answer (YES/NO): NO